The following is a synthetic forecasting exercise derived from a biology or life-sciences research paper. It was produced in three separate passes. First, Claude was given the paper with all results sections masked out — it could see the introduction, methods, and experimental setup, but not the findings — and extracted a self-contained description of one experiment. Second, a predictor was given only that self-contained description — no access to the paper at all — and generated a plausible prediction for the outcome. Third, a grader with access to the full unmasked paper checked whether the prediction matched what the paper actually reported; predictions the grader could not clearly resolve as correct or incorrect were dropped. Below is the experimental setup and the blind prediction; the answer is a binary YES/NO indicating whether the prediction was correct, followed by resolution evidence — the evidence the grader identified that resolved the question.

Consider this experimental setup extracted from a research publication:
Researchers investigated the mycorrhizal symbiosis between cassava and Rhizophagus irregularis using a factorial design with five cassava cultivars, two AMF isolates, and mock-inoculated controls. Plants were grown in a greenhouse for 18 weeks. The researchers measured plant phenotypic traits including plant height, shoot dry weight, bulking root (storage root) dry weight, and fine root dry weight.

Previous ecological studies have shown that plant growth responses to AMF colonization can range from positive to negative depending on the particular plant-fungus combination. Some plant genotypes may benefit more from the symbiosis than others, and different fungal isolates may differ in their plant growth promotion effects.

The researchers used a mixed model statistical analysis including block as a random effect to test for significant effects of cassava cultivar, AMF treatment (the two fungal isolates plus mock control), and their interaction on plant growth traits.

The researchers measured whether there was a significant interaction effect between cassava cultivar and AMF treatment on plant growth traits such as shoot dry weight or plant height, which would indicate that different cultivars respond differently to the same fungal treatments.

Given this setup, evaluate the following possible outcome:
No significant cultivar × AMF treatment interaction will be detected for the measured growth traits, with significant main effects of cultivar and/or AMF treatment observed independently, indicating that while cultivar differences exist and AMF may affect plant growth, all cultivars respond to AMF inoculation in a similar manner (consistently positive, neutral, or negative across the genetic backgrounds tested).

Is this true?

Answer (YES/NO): YES